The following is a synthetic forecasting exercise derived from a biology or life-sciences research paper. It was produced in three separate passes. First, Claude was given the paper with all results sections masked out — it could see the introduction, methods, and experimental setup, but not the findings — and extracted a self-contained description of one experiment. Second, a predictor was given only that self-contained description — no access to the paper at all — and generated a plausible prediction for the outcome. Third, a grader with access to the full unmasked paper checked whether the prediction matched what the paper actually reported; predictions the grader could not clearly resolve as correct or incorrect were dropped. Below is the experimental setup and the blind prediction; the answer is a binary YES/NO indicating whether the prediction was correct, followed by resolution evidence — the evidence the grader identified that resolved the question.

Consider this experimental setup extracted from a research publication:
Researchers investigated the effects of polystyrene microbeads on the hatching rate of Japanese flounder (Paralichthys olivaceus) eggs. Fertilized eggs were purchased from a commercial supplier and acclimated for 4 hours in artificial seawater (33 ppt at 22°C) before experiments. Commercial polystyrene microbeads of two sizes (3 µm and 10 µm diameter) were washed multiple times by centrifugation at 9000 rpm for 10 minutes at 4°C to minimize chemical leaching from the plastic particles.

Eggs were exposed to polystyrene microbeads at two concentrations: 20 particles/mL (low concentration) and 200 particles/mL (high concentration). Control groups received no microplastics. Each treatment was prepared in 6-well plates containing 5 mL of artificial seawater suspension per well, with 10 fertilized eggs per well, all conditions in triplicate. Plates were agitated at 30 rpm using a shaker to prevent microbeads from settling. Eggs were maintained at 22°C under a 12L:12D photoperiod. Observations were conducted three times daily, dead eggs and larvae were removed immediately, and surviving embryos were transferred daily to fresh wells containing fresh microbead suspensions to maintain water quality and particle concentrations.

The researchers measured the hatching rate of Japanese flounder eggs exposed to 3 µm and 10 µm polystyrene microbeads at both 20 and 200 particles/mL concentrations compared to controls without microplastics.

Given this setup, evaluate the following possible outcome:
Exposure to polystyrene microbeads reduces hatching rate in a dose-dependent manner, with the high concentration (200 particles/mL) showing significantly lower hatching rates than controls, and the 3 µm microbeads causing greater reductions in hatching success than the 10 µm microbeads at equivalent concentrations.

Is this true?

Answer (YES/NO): NO